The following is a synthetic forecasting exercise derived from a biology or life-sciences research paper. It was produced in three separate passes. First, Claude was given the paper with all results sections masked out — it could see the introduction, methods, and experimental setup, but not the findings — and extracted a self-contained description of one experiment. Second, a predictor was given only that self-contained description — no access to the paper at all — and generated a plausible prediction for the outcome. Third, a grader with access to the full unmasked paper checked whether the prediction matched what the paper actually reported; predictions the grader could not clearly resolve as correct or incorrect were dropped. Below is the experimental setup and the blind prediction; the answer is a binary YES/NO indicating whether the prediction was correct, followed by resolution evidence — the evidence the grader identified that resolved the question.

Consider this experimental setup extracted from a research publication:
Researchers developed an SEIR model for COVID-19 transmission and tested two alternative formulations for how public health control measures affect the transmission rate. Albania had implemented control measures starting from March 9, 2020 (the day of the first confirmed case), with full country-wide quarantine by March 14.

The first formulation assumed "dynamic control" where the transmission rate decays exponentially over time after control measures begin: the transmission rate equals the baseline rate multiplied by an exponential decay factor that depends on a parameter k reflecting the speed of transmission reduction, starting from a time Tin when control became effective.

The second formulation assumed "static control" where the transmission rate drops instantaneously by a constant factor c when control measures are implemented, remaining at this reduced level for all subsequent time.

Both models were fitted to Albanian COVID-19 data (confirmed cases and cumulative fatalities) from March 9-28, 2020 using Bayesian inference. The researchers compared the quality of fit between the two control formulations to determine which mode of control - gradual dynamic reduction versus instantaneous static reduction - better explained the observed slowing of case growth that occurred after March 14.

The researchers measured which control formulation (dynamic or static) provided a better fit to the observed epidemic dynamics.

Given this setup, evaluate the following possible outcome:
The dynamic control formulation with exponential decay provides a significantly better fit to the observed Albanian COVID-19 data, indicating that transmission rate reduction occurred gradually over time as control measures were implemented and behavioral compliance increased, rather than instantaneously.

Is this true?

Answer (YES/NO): YES